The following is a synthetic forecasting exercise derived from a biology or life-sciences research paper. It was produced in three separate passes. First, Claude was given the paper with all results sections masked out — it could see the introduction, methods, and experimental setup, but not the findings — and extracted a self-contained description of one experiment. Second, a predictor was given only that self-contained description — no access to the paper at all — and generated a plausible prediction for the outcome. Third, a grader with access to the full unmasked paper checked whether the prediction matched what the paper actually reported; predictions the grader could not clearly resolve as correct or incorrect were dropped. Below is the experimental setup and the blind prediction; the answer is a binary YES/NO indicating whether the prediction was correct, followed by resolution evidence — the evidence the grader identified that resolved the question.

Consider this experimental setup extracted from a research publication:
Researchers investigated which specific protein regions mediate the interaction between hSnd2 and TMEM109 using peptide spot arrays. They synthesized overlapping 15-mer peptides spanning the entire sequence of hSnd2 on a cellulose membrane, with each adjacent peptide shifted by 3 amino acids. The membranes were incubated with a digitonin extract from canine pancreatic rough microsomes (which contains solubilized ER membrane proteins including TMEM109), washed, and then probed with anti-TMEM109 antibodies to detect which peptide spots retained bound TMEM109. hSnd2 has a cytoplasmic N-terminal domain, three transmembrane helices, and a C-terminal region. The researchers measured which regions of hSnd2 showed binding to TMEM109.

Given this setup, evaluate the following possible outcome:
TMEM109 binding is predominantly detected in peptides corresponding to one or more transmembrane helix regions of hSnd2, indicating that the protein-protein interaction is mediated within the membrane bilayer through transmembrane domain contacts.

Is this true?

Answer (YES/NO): NO